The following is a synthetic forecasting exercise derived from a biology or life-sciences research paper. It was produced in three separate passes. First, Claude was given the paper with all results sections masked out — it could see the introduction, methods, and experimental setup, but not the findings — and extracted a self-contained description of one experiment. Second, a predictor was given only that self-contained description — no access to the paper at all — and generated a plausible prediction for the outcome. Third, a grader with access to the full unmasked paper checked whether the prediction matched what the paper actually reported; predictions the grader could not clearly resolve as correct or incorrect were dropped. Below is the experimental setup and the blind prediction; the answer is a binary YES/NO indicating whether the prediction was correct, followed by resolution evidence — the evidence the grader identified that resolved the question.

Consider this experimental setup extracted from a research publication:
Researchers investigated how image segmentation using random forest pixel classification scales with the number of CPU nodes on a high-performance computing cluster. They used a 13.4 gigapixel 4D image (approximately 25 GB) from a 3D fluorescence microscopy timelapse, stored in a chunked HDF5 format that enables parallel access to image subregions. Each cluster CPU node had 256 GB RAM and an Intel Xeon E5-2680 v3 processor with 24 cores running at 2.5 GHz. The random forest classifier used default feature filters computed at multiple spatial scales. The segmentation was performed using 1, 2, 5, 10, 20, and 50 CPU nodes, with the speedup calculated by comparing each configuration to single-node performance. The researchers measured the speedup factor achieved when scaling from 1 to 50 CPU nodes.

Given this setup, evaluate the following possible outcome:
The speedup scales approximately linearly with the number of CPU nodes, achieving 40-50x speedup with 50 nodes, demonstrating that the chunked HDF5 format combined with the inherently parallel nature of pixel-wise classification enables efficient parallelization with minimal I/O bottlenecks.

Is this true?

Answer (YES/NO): YES